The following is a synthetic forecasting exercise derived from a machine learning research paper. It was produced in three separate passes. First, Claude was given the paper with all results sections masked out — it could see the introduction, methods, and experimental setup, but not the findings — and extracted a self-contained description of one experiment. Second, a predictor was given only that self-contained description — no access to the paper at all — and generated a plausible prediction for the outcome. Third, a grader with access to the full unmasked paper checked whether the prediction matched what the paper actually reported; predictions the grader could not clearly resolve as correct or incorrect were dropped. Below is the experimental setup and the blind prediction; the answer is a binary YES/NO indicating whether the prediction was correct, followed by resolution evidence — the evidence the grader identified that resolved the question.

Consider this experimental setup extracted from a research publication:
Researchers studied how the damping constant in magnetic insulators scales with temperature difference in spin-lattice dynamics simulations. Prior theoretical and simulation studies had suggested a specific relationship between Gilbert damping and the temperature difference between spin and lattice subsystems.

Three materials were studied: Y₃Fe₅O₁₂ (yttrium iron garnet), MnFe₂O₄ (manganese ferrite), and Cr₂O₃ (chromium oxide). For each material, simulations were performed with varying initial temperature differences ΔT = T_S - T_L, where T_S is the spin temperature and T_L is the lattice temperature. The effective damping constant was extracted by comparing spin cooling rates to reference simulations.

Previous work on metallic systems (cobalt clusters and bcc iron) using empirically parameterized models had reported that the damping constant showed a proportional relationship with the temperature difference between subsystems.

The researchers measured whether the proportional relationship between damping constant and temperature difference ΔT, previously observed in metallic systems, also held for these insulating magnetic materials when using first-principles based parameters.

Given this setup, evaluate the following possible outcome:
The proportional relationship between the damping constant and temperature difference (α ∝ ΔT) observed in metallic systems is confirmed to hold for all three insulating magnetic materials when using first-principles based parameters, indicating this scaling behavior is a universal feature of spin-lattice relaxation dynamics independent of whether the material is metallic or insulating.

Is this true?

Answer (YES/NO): NO